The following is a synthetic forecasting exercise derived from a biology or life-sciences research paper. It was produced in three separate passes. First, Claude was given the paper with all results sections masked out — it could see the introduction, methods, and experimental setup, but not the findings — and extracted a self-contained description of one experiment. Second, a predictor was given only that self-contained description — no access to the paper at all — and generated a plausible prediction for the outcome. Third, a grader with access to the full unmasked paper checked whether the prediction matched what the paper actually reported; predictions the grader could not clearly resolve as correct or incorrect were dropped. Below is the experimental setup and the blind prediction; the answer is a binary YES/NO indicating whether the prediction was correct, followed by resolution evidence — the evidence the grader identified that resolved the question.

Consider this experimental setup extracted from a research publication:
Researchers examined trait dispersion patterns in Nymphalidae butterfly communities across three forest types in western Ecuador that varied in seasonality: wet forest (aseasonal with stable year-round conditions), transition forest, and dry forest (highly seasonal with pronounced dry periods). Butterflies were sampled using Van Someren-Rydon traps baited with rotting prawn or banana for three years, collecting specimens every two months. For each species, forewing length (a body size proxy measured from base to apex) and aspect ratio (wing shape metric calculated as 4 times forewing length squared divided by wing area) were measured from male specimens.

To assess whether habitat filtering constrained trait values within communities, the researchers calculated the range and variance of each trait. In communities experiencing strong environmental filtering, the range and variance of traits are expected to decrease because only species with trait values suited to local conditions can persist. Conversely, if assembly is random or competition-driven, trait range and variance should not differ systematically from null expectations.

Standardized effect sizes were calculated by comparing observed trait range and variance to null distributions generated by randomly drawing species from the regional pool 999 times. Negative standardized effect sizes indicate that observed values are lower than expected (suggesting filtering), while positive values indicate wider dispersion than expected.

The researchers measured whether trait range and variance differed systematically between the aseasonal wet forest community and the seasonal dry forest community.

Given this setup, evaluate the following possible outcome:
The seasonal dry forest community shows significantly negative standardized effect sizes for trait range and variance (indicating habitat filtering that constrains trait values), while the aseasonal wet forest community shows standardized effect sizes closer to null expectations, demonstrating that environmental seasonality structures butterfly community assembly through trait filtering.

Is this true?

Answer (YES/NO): NO